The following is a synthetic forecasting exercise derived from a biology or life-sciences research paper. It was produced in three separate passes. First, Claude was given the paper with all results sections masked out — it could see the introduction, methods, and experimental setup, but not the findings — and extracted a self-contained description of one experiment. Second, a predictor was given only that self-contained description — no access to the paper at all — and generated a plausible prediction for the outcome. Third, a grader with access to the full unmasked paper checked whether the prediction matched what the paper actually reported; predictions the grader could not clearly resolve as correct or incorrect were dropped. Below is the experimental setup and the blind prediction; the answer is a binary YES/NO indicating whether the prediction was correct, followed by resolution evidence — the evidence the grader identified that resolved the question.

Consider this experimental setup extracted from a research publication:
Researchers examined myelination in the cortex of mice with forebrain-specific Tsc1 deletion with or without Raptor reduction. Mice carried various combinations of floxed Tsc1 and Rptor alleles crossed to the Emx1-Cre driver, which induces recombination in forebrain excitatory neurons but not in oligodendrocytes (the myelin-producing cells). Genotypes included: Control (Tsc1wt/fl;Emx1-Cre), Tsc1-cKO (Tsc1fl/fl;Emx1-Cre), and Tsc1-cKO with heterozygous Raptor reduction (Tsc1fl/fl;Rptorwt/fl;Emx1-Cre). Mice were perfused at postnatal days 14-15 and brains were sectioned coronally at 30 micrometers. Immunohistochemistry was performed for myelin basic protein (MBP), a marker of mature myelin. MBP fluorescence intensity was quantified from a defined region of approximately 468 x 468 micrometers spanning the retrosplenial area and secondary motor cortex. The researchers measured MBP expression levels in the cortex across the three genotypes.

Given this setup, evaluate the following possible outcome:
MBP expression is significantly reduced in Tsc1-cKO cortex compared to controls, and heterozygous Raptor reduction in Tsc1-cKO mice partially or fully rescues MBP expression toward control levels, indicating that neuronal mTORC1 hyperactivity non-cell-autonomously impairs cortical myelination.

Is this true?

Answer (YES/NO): YES